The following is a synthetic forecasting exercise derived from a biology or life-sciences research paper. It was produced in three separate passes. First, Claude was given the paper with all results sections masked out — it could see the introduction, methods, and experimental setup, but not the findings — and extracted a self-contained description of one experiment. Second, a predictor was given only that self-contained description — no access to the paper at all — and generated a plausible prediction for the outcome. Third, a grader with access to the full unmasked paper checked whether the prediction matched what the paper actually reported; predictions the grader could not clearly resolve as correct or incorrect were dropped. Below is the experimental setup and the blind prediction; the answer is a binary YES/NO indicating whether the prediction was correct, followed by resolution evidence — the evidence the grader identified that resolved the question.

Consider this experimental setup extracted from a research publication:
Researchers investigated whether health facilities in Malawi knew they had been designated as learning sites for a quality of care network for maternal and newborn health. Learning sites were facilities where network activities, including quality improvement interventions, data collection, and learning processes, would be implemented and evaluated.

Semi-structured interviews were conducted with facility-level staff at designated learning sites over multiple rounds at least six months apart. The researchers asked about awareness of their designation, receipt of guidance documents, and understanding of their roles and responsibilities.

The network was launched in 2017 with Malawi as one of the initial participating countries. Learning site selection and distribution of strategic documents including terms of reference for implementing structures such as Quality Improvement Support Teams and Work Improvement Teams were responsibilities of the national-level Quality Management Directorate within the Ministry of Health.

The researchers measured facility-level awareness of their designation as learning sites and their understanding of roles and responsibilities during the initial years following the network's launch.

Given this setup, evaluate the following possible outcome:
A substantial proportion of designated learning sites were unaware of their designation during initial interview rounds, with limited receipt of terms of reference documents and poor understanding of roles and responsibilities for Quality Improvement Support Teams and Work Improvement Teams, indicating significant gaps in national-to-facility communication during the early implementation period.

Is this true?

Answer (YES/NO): YES